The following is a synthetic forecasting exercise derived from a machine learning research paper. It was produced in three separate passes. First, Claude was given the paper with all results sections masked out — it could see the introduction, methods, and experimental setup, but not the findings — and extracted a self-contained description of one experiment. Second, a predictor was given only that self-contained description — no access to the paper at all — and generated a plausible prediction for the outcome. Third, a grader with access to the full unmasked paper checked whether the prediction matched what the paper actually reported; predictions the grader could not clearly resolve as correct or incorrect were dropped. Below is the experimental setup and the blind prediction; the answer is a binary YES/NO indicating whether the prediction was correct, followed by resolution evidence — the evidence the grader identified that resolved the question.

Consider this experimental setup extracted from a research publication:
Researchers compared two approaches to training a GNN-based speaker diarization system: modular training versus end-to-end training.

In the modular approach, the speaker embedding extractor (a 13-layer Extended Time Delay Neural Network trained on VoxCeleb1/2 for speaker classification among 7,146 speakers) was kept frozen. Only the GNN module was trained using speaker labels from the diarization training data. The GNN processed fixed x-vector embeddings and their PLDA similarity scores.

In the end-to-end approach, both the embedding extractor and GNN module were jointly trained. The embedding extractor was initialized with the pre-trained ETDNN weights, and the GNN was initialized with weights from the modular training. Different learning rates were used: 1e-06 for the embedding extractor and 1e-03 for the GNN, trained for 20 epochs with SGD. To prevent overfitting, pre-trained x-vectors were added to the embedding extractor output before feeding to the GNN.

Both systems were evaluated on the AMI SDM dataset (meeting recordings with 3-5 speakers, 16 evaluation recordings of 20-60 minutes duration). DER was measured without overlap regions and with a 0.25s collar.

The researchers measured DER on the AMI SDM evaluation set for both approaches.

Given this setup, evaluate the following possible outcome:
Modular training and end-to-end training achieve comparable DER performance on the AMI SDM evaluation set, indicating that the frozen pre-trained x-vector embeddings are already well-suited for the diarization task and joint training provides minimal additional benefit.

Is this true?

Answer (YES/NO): NO